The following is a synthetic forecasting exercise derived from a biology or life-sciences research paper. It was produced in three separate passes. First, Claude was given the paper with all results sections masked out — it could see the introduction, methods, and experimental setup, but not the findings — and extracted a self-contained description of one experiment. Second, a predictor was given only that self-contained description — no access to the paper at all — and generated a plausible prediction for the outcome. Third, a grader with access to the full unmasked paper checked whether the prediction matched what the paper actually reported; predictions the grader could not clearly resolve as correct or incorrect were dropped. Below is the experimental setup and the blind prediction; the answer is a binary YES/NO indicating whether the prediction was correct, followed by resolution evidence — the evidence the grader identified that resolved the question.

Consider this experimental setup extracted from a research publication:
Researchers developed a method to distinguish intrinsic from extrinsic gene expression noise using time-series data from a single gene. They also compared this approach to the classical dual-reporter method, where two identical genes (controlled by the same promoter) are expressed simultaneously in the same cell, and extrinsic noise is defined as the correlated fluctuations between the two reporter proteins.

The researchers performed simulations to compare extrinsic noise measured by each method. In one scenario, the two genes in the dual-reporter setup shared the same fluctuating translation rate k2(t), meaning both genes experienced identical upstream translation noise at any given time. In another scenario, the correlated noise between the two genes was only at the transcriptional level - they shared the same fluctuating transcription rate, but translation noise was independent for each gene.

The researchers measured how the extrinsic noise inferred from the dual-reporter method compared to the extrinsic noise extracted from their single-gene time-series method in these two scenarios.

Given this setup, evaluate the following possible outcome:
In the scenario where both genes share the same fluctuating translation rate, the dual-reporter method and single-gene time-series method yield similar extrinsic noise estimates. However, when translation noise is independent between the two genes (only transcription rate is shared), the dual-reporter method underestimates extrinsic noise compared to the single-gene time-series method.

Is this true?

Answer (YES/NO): YES